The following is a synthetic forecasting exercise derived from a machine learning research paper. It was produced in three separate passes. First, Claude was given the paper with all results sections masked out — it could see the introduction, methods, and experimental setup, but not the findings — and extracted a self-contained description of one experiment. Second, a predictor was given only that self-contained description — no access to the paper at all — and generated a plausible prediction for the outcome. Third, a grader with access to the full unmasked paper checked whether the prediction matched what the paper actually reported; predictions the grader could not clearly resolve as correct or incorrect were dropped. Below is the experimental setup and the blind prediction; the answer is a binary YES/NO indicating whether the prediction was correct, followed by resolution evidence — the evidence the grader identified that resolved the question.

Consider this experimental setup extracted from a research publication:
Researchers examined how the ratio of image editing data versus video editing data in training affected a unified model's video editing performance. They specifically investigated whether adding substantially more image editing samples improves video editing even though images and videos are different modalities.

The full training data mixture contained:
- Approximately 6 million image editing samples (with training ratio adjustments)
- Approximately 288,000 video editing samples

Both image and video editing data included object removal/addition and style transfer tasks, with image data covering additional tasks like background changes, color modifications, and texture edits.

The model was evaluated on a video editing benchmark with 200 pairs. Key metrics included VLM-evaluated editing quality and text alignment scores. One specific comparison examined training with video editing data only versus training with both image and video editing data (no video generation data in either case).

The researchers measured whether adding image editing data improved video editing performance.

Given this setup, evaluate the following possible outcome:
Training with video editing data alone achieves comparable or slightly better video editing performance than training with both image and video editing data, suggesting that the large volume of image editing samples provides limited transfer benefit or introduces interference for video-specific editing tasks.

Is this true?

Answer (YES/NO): NO